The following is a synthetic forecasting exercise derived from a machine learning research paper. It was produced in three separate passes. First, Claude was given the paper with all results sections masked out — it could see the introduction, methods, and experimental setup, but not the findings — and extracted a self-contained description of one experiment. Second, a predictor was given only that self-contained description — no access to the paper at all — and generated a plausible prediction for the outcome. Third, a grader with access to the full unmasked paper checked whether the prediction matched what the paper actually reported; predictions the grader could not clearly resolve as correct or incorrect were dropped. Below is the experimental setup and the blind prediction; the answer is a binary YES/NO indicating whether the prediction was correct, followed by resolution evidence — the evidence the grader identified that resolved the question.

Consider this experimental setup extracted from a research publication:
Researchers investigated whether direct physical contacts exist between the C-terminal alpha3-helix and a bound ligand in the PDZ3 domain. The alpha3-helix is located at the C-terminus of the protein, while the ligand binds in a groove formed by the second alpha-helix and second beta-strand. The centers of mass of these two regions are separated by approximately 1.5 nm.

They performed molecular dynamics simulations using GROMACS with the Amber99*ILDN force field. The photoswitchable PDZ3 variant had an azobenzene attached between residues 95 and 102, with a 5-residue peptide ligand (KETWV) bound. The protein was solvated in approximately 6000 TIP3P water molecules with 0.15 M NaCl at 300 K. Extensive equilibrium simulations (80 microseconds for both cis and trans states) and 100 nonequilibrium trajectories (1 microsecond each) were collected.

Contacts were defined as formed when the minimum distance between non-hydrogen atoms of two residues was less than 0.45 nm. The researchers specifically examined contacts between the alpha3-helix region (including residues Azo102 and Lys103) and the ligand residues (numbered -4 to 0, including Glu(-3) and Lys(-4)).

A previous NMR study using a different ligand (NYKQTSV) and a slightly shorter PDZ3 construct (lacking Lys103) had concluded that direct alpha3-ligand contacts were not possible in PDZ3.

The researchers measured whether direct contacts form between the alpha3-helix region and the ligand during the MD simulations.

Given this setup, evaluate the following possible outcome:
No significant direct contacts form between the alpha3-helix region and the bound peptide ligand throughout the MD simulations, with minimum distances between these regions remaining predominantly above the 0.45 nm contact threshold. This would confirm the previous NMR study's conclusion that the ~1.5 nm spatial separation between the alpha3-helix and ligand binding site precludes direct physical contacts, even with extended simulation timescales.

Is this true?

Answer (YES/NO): NO